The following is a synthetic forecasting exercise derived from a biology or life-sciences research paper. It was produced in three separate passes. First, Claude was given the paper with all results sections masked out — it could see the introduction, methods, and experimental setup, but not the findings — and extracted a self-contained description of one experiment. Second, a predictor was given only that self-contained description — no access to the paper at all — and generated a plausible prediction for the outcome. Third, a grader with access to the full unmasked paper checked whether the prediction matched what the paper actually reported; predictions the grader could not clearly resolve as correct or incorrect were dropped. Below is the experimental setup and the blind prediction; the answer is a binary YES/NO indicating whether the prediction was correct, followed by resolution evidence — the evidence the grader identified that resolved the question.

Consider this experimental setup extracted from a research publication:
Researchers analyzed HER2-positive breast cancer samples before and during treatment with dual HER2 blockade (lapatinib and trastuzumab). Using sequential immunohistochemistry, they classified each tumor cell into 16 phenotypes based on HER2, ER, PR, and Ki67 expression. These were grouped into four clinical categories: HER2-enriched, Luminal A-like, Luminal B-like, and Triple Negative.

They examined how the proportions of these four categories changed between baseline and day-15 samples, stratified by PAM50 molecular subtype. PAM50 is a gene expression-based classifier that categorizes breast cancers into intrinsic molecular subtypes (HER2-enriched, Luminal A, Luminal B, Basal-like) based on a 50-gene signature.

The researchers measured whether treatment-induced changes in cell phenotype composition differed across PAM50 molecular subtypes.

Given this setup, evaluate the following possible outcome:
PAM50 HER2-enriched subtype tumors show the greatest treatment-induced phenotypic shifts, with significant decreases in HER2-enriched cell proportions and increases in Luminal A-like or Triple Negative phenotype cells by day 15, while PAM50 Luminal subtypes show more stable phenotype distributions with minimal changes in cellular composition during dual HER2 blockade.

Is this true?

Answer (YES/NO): NO